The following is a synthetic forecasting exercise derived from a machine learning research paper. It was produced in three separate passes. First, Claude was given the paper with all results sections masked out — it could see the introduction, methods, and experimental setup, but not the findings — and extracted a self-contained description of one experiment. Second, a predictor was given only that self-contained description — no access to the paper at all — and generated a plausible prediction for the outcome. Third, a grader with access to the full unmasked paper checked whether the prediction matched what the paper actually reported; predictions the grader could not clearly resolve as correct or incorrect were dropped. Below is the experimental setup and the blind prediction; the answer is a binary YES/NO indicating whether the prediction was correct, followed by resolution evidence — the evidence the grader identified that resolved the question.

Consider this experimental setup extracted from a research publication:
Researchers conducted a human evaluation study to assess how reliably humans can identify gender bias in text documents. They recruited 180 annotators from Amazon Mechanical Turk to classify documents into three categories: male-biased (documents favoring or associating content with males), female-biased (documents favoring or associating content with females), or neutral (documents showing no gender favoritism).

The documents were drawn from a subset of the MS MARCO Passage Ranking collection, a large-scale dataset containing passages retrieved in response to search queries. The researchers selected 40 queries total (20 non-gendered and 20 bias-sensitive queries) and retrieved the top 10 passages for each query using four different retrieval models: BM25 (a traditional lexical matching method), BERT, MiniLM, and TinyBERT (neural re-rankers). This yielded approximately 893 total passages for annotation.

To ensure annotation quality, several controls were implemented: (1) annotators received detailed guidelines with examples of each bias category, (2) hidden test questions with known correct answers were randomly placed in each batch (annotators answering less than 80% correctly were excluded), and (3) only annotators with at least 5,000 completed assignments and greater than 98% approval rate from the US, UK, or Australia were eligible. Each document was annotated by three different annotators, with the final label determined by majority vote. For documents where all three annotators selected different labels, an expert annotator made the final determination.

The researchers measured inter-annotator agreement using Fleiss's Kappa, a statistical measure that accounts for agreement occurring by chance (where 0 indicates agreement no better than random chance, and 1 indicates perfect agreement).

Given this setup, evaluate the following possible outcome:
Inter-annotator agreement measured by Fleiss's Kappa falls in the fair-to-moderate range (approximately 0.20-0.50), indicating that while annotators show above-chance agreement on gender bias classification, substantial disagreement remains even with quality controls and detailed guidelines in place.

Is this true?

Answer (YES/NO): NO